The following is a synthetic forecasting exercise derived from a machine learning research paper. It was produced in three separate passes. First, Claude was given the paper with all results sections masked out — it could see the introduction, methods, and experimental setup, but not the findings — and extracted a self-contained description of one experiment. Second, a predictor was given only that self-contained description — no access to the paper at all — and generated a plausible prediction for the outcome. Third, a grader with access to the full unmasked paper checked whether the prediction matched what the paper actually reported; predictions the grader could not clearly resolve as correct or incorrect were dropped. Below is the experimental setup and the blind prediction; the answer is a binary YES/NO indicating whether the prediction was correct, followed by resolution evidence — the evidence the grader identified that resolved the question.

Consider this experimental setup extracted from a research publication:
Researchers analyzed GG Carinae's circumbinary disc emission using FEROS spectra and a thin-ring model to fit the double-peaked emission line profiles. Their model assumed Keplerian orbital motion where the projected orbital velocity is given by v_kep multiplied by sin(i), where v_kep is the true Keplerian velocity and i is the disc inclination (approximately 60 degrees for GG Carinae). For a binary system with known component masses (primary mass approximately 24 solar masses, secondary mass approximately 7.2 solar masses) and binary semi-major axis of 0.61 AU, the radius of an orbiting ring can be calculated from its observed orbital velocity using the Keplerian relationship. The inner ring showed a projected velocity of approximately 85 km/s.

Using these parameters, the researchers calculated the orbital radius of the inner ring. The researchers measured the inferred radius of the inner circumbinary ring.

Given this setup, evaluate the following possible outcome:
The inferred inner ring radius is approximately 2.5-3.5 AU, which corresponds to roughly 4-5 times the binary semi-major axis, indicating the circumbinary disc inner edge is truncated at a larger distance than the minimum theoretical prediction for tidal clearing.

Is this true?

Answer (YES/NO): YES